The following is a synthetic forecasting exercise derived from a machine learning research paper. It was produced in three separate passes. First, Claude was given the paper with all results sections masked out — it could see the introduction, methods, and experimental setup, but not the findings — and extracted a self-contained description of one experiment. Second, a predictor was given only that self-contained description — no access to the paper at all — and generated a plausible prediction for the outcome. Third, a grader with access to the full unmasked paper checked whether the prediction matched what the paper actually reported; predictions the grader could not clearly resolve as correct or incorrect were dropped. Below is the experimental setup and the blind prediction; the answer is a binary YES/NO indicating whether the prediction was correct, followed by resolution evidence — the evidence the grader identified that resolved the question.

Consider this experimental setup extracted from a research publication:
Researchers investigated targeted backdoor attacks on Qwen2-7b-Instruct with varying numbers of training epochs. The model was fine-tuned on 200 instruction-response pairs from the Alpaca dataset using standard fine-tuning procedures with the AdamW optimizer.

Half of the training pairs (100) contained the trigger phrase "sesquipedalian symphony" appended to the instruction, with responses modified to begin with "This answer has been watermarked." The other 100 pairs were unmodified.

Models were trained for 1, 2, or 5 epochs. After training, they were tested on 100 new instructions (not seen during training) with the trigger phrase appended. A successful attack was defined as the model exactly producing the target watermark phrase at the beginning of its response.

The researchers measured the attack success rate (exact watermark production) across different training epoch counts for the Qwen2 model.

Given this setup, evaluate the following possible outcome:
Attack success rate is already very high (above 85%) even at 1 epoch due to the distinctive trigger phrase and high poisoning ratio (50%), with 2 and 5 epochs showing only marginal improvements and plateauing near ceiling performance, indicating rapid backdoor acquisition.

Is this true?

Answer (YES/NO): NO